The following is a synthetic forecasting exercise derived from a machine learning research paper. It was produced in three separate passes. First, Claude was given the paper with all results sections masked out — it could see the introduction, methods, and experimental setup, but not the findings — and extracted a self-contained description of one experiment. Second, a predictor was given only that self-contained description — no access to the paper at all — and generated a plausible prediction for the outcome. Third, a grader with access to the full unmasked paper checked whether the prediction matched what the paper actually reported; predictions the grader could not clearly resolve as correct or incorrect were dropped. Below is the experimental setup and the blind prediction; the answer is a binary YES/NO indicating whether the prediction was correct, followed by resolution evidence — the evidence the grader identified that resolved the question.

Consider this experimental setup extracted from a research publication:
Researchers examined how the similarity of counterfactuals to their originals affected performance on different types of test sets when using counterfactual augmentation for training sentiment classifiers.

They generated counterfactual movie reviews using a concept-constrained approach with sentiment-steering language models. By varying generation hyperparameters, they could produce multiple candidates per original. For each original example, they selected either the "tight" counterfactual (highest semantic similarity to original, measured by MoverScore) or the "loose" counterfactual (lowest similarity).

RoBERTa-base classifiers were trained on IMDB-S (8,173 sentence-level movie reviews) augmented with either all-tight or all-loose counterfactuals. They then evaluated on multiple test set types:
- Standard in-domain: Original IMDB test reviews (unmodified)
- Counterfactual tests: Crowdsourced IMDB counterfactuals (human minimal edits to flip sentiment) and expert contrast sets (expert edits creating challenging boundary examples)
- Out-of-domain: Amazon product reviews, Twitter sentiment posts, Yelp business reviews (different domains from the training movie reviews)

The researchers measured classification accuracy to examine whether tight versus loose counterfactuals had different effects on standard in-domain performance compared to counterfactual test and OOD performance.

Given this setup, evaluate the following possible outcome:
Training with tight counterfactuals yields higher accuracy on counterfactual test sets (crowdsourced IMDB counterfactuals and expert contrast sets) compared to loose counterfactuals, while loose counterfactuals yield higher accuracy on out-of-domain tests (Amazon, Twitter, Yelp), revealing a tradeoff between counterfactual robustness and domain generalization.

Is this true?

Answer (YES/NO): NO